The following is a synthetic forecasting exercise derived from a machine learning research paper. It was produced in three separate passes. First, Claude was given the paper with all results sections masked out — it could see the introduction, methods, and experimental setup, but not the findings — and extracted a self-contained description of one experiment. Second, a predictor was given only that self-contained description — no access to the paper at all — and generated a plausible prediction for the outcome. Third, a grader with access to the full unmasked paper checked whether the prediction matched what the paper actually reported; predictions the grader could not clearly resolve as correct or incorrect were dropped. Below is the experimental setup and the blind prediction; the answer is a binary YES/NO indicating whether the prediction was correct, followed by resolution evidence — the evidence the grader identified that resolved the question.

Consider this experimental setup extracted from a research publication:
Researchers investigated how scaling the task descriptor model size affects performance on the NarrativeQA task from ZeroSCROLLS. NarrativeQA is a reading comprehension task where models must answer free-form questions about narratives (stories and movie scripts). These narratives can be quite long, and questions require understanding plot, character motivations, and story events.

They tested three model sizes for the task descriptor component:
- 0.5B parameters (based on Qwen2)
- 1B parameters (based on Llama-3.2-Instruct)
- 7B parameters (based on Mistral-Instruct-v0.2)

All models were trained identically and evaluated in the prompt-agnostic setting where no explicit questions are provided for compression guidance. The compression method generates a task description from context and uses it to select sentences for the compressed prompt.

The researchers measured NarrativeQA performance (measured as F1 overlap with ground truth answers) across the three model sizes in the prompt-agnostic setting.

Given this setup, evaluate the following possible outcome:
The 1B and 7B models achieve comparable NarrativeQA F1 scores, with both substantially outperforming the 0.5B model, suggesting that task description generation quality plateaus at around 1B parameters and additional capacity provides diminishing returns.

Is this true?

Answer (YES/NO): NO